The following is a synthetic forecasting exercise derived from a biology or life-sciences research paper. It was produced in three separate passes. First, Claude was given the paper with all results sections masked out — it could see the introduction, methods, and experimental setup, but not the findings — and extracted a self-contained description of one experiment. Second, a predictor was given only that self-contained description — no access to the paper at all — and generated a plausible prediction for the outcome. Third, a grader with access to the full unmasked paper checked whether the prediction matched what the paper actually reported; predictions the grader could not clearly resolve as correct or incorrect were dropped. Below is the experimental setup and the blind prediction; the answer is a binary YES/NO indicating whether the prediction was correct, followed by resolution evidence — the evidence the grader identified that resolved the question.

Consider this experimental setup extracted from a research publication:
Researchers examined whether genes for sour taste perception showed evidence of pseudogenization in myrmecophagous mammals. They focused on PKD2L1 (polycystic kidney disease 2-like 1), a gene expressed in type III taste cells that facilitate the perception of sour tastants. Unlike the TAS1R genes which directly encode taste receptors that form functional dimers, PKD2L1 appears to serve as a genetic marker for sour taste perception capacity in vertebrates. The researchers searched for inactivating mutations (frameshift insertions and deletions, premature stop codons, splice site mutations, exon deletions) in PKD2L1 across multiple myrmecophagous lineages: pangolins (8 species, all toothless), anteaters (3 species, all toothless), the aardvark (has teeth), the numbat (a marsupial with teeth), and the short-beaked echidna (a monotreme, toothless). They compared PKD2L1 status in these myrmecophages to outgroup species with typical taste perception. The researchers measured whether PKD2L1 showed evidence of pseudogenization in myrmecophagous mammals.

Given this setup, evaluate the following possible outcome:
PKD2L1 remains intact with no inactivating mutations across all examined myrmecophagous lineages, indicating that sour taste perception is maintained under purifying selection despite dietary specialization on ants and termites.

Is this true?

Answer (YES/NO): NO